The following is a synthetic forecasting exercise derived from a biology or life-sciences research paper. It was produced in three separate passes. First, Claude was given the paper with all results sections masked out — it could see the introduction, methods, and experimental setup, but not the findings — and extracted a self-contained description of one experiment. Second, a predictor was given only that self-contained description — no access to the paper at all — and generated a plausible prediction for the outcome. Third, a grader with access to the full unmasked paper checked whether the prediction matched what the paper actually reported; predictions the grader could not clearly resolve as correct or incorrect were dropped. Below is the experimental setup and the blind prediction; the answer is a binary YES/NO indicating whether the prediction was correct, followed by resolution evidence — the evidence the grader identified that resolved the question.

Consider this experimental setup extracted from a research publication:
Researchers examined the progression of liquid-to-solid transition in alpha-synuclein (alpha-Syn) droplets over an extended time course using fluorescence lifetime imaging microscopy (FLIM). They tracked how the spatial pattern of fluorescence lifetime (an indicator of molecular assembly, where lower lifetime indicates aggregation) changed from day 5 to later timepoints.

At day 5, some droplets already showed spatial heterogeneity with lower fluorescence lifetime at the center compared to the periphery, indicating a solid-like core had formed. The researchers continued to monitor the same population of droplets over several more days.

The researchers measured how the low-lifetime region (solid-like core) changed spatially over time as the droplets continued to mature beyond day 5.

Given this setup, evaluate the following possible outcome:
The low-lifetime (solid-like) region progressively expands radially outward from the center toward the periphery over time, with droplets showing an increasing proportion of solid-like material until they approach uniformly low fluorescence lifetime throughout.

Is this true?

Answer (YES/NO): YES